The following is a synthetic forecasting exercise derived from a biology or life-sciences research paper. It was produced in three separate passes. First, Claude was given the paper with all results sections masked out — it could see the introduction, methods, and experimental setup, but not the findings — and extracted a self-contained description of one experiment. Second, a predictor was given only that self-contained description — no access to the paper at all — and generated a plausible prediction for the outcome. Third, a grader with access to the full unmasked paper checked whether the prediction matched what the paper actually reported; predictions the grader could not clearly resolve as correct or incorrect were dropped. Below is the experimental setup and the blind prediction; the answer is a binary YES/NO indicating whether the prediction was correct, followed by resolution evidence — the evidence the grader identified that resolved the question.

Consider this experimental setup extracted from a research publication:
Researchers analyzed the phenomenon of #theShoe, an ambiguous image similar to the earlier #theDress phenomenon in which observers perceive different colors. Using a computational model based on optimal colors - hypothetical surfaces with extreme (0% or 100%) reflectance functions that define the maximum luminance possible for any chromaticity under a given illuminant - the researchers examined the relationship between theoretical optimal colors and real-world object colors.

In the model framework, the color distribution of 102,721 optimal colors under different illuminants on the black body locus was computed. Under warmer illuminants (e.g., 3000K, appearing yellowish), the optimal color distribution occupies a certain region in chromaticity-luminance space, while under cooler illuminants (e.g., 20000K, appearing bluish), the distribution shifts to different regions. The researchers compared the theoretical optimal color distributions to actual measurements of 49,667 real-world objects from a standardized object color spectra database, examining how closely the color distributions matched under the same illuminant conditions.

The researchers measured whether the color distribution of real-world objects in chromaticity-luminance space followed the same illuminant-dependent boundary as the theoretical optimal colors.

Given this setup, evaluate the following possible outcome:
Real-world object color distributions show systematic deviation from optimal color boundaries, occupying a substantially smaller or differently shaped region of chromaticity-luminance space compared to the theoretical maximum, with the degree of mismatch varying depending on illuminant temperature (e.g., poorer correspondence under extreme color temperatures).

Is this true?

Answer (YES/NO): NO